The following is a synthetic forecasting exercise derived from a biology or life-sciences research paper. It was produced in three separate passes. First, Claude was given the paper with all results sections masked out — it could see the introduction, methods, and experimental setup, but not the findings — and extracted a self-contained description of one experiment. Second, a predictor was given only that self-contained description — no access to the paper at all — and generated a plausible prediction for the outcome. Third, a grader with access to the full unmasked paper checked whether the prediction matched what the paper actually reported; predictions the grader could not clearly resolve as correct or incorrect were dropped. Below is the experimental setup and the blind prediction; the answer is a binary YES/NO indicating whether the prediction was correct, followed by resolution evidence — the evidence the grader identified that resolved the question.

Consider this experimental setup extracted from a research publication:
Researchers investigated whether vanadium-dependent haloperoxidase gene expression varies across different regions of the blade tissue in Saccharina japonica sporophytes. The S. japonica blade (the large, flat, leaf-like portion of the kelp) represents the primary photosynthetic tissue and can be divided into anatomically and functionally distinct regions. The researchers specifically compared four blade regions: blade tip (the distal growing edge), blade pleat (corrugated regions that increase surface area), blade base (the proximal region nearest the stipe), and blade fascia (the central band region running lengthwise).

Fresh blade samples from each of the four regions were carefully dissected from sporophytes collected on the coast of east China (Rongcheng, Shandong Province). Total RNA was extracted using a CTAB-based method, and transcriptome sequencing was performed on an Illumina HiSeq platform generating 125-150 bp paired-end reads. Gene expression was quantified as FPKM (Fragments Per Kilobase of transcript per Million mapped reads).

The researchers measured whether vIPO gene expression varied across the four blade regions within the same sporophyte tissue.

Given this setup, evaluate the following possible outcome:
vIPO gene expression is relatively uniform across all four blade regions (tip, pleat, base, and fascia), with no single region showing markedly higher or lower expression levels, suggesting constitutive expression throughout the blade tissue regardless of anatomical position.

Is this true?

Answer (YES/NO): NO